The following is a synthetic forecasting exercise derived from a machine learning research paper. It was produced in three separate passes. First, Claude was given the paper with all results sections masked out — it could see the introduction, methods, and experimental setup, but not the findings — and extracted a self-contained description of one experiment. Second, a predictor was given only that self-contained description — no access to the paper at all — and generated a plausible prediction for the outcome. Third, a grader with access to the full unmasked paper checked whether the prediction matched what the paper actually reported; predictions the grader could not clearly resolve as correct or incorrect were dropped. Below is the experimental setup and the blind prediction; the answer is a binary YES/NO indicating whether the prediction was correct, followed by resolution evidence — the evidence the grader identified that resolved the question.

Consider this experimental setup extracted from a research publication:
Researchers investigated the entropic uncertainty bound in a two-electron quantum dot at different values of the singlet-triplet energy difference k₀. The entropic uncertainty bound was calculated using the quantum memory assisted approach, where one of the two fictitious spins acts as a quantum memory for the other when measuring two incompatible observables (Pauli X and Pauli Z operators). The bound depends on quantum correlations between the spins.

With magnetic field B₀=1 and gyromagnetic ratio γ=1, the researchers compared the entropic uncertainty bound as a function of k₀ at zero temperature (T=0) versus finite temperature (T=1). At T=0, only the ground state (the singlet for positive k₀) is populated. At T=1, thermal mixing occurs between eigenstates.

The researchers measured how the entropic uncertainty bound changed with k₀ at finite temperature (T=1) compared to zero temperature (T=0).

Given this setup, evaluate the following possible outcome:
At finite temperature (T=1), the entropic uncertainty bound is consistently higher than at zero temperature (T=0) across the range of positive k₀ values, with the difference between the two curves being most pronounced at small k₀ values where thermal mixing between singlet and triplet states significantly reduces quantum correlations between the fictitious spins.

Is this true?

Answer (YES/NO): NO